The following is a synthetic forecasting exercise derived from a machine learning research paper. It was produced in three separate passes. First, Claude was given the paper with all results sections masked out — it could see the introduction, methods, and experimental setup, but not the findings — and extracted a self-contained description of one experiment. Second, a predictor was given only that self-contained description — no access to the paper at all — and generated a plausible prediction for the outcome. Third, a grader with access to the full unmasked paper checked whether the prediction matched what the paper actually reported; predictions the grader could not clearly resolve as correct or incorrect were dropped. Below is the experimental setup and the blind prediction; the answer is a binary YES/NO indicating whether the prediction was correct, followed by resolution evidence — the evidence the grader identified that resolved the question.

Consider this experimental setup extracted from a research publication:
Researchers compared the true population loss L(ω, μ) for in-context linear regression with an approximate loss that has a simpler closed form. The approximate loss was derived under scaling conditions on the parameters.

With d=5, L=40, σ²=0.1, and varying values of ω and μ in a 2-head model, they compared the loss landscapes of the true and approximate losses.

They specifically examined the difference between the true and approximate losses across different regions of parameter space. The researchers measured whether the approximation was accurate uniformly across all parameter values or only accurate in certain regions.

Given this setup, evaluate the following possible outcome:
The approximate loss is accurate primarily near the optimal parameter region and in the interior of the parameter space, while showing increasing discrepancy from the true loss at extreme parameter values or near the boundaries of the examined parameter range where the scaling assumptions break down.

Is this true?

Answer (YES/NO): YES